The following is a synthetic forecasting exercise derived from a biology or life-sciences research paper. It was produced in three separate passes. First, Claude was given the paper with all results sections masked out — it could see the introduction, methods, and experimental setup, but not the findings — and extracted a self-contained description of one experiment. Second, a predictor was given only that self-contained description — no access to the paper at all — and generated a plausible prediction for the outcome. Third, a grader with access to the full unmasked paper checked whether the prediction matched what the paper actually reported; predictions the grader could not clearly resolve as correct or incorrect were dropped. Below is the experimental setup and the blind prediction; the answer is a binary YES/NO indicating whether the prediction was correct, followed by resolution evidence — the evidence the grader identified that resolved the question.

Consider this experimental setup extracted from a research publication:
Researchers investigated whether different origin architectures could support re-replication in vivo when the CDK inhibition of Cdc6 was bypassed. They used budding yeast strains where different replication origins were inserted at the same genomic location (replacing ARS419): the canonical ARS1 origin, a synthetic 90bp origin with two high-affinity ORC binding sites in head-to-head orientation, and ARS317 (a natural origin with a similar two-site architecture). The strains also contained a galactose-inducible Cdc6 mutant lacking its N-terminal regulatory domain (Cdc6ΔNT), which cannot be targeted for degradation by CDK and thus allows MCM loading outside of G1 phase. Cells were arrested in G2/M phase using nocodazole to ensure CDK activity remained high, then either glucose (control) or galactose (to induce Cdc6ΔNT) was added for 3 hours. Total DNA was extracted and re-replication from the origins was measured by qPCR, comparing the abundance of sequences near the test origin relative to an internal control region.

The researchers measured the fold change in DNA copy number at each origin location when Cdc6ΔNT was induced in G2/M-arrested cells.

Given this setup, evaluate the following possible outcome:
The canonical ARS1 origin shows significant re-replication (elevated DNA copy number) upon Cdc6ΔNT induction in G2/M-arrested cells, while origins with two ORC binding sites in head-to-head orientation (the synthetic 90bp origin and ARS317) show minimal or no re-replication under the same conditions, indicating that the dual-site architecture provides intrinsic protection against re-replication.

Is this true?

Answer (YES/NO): NO